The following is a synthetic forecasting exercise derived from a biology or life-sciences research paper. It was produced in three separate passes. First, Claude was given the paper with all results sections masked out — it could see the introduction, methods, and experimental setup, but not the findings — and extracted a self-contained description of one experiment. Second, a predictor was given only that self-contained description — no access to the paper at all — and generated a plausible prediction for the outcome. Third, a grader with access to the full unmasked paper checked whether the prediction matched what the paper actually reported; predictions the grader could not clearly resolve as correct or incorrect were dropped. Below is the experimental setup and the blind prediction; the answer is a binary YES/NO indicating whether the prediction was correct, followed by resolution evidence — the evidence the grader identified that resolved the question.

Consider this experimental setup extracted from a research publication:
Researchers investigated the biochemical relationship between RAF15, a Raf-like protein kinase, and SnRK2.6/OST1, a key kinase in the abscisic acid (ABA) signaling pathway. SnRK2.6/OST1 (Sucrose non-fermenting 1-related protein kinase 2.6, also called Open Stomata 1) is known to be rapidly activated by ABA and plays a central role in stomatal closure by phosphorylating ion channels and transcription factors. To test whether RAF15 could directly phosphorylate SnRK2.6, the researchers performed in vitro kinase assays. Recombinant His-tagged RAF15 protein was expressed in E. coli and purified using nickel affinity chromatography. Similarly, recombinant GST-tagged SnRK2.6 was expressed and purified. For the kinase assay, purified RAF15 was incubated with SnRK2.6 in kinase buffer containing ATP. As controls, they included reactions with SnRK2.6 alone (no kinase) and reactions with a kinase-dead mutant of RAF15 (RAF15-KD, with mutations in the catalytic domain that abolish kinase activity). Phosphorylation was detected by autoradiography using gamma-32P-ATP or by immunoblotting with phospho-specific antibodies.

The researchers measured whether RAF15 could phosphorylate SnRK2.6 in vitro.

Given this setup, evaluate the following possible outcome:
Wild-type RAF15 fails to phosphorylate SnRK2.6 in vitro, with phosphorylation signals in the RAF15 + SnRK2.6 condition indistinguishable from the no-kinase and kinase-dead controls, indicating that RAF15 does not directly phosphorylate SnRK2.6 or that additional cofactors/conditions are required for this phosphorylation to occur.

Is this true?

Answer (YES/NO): NO